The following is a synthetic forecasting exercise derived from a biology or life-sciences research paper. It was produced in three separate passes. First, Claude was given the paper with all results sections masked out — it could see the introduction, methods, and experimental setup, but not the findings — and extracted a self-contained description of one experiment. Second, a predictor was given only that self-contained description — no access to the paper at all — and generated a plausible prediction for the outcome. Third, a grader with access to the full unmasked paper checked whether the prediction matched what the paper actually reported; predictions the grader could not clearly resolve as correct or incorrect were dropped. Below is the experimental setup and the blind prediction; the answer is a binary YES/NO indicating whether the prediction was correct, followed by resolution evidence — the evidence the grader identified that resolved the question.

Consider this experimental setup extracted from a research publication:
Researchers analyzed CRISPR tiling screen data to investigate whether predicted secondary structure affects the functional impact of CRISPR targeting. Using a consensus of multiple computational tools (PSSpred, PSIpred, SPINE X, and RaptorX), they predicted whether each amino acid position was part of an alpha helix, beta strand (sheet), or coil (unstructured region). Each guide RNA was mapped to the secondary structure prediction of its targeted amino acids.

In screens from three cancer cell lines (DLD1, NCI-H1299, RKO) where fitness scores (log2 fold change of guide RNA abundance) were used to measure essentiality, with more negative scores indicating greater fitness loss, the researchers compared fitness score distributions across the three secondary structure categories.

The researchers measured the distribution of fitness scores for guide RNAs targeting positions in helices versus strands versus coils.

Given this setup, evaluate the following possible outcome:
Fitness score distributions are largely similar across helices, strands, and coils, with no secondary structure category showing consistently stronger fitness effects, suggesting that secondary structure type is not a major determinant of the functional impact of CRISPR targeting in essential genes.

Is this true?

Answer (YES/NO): NO